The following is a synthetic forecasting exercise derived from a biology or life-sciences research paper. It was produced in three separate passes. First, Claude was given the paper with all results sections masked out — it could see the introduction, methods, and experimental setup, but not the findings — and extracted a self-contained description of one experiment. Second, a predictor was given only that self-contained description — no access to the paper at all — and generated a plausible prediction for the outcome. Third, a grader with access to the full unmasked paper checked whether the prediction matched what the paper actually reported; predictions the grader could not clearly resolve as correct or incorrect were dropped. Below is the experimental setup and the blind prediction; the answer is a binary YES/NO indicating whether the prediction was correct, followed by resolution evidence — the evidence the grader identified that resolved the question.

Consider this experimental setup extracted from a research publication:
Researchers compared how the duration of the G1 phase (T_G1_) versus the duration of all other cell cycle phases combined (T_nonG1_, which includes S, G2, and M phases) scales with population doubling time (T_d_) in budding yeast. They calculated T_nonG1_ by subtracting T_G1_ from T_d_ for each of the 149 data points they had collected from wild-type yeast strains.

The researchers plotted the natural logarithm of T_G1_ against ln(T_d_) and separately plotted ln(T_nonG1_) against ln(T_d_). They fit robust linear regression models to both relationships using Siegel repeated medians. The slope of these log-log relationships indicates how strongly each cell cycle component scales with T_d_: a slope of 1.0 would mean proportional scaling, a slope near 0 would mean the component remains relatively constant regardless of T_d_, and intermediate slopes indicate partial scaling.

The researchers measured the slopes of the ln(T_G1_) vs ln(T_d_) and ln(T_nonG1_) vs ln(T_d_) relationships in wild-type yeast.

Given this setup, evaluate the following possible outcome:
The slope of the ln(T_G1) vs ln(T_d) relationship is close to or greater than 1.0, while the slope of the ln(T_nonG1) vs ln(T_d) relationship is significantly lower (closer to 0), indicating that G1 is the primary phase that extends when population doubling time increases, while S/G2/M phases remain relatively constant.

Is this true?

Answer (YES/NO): NO